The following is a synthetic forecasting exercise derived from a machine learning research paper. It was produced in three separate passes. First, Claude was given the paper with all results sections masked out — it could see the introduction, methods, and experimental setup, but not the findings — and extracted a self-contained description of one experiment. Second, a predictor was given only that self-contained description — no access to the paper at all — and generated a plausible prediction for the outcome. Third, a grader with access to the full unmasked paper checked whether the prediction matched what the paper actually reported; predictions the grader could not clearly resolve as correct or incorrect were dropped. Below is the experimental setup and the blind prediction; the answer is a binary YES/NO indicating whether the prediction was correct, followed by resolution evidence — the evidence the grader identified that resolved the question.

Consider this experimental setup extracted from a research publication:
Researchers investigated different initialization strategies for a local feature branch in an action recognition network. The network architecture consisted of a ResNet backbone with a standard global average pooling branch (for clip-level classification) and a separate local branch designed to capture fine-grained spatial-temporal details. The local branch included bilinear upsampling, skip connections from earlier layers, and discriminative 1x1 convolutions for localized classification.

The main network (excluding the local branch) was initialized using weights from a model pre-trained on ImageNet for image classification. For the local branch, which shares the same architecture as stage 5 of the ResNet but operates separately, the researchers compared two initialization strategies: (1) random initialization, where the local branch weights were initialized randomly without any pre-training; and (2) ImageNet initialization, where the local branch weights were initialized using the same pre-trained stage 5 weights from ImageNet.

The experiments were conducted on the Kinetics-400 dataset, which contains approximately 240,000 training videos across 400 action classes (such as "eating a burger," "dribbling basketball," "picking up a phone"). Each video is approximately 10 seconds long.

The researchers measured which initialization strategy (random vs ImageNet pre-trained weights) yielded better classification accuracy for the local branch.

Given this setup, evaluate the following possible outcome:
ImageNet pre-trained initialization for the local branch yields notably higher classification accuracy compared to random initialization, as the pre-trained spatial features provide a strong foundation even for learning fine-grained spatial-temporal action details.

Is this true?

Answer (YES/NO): NO